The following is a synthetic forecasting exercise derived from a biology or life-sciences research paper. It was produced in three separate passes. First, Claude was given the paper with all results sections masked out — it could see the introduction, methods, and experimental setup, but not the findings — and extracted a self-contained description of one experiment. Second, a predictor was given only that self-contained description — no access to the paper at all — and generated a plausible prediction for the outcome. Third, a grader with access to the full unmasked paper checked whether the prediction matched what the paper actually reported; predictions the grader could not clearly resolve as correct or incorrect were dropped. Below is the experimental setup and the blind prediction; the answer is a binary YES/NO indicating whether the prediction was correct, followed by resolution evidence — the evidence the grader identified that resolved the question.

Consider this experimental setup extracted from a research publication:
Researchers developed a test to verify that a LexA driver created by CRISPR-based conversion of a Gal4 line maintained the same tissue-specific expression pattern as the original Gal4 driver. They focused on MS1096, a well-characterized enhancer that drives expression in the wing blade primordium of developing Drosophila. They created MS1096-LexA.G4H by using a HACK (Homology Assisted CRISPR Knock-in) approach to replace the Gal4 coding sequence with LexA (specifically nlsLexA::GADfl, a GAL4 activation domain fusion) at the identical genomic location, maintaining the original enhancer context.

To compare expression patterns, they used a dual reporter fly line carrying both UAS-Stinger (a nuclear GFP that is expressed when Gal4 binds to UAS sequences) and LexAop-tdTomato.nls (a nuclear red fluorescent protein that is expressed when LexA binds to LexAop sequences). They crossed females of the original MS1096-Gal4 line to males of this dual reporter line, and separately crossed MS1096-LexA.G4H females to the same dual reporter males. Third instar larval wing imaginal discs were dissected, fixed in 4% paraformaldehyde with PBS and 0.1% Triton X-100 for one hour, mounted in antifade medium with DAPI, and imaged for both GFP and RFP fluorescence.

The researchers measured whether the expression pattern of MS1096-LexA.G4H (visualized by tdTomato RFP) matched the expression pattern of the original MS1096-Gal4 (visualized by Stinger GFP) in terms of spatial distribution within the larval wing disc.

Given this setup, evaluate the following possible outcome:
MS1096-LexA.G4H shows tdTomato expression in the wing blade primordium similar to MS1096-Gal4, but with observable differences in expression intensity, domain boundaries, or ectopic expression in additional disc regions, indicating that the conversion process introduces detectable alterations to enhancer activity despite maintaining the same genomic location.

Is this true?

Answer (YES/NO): NO